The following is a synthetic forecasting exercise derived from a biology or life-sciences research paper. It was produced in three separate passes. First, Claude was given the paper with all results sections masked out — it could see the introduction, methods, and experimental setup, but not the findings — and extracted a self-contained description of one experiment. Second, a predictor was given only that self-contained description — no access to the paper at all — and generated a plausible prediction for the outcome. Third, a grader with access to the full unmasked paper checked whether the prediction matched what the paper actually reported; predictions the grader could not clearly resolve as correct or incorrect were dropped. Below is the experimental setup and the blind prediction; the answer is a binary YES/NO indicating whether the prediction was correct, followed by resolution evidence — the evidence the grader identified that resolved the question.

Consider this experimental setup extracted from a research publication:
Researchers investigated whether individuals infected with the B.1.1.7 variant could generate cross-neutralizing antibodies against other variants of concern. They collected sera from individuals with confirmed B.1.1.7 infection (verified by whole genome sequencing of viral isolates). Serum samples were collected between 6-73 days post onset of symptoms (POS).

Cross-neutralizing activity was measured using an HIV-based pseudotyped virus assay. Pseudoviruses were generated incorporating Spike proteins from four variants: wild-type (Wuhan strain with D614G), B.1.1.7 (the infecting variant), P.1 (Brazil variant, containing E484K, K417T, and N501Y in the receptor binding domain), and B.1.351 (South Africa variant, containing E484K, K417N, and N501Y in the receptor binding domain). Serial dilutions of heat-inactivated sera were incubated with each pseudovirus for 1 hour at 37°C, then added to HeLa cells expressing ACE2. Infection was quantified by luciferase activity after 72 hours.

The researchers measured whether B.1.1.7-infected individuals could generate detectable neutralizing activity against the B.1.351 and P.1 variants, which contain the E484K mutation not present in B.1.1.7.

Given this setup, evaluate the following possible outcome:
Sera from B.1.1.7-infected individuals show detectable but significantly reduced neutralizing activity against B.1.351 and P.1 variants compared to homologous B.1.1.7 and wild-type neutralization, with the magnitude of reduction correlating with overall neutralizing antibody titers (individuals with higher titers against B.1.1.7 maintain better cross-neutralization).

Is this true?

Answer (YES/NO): NO